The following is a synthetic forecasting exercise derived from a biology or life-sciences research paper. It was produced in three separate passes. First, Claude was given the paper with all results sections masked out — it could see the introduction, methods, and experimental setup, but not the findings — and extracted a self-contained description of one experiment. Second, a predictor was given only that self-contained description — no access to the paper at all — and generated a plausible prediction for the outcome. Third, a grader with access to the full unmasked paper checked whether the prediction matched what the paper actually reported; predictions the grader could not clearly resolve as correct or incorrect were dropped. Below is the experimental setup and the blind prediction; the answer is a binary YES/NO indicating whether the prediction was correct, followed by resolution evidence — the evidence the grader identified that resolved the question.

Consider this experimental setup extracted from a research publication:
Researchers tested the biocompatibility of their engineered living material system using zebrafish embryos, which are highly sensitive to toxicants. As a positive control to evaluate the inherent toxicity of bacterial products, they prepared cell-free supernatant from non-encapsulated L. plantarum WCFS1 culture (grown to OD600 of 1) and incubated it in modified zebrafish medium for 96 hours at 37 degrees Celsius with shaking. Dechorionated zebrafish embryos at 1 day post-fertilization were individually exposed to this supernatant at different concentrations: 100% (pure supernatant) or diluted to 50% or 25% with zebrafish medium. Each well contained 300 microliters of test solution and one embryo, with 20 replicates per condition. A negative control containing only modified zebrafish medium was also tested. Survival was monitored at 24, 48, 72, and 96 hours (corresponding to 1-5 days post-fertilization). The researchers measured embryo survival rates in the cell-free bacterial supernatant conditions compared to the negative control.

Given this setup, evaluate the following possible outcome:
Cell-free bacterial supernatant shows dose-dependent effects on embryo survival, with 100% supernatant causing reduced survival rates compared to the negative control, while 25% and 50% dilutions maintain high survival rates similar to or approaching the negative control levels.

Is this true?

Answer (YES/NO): NO